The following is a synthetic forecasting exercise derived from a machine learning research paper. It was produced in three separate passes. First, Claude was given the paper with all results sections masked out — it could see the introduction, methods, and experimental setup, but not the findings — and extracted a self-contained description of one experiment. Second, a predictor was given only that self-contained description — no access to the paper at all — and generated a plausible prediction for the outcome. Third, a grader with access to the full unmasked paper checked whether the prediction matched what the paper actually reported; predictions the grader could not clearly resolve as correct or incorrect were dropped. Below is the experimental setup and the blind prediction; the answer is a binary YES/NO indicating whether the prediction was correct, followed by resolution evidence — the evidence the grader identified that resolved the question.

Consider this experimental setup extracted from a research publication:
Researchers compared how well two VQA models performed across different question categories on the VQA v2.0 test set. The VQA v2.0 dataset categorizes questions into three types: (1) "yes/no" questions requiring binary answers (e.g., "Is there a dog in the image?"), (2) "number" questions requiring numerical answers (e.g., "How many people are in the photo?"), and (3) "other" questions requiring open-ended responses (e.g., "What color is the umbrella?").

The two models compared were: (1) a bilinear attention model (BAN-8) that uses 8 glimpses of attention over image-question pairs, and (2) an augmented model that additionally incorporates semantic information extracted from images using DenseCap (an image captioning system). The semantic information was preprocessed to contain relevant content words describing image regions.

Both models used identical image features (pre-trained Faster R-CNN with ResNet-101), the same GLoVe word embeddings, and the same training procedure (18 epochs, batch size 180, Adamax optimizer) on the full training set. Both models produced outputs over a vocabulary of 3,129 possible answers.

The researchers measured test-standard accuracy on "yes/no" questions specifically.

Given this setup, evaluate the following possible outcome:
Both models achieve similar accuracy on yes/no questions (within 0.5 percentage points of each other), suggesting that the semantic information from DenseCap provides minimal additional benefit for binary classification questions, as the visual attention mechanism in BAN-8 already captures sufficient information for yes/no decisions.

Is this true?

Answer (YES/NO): YES